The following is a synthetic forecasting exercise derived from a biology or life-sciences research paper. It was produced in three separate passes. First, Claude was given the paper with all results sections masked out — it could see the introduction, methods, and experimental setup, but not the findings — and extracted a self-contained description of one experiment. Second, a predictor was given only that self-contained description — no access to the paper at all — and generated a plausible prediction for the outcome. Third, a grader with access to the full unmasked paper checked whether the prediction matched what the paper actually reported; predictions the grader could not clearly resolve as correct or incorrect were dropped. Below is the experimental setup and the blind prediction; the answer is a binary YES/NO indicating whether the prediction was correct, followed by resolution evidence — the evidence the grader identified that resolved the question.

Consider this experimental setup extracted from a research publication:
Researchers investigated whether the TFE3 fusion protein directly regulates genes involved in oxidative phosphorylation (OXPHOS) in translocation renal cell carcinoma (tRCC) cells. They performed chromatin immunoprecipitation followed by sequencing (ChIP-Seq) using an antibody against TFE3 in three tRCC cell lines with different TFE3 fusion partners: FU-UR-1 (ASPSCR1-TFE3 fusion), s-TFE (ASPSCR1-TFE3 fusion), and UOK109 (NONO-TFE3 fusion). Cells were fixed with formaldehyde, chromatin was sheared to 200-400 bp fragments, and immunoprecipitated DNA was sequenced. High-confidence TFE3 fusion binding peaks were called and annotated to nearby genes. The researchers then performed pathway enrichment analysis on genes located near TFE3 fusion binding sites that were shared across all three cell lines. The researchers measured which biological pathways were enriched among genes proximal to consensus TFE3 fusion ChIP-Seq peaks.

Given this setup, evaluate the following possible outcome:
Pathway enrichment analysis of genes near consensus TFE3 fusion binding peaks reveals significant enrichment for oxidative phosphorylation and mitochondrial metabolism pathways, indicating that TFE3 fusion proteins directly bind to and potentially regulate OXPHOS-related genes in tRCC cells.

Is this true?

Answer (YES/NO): YES